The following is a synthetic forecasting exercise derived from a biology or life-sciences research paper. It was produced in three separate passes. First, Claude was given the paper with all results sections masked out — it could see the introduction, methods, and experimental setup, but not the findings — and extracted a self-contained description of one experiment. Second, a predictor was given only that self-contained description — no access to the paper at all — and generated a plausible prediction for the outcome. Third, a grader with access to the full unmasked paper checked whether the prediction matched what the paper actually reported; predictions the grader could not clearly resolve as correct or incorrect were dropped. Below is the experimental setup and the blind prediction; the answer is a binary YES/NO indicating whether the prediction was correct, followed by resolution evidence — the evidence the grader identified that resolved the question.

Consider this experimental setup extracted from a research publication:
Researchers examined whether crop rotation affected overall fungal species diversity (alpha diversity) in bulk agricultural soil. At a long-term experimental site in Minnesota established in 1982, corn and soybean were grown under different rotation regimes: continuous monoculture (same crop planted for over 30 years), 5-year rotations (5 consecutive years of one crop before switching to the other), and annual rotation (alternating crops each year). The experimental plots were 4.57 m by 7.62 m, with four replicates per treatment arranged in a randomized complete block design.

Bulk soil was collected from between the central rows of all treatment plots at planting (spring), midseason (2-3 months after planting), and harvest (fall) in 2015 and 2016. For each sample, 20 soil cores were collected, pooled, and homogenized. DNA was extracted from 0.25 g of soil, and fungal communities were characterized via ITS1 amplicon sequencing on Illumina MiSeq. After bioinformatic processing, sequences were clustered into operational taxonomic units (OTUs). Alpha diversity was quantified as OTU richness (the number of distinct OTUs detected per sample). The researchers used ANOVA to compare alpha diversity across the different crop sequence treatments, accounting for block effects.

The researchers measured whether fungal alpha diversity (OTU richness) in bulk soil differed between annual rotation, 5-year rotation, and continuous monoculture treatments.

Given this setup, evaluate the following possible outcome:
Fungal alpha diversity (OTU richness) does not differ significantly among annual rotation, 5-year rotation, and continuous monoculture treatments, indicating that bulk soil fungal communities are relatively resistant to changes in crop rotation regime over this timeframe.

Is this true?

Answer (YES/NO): NO